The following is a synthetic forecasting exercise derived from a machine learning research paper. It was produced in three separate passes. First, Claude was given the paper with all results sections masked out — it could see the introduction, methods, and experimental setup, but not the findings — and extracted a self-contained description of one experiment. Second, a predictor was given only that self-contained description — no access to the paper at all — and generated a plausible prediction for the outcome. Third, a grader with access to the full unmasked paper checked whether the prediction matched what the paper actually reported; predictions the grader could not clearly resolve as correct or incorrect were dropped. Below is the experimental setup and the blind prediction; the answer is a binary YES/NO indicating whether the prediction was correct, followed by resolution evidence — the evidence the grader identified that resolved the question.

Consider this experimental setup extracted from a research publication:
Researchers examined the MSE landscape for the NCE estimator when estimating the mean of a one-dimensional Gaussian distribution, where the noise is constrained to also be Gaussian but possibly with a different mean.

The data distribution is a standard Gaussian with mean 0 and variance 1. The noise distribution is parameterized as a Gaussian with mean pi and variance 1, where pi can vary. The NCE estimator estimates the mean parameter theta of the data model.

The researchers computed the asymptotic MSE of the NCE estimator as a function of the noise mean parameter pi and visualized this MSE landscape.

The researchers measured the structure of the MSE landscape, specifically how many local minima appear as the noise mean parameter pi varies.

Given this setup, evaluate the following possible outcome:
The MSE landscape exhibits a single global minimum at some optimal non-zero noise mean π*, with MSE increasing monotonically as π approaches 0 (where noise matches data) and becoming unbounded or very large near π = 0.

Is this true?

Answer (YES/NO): NO